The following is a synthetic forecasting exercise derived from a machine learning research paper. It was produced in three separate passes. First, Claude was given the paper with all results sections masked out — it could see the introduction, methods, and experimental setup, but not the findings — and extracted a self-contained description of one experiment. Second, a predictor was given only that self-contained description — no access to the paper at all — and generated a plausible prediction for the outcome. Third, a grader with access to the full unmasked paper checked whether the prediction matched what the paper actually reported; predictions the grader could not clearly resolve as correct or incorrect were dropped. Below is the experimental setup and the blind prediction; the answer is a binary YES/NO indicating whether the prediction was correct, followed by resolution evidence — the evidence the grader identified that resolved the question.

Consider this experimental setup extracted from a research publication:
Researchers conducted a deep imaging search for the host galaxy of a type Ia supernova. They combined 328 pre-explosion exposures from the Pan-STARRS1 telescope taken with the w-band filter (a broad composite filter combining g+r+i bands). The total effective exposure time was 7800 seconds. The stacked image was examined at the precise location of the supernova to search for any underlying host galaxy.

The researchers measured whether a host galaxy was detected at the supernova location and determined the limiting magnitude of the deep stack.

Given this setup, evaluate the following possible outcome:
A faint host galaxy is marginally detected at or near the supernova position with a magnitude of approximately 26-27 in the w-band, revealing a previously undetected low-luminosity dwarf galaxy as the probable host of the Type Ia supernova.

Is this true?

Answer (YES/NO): NO